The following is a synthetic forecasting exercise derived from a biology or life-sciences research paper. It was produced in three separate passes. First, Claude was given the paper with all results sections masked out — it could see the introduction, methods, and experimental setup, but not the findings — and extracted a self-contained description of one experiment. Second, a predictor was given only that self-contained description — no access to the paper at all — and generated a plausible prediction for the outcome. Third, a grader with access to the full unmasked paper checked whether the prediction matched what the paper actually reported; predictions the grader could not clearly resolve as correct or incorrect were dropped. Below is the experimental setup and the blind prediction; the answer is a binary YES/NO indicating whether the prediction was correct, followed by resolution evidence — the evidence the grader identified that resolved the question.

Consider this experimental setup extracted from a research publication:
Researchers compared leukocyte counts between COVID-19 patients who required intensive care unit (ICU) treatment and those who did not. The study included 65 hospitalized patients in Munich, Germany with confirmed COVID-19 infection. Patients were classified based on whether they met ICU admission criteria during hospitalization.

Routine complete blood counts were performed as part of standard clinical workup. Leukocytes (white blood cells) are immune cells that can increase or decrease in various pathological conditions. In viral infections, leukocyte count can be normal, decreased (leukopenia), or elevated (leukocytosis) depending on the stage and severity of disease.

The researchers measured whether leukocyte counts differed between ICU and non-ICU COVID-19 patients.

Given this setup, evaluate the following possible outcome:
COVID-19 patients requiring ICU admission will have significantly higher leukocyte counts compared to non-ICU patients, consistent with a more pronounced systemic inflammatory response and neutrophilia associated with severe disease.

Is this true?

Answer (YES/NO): YES